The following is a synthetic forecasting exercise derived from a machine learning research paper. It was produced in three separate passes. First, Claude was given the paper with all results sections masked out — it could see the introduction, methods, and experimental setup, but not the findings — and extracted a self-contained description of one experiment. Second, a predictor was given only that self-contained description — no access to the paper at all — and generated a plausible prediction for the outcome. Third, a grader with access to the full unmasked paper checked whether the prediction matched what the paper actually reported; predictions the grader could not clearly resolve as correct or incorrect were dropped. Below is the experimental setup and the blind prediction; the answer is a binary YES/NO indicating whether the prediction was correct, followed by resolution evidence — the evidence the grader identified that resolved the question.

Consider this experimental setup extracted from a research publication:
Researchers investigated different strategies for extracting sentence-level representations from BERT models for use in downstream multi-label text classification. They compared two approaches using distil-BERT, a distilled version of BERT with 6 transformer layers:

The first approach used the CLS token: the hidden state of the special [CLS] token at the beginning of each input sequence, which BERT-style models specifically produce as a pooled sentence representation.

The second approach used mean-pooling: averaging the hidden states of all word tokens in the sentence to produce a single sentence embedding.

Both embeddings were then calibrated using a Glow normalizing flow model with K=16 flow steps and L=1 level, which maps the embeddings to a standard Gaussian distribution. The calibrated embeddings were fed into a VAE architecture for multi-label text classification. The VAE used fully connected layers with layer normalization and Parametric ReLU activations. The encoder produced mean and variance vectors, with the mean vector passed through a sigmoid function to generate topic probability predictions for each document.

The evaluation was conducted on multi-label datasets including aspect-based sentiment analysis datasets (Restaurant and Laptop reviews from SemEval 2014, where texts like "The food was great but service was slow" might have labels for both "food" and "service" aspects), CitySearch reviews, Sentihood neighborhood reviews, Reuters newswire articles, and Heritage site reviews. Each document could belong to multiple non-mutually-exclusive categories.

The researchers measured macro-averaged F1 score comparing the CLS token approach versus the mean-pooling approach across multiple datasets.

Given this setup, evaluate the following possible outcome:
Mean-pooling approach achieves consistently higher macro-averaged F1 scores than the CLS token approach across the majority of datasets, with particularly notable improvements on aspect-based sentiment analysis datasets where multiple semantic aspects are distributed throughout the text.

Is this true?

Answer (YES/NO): YES